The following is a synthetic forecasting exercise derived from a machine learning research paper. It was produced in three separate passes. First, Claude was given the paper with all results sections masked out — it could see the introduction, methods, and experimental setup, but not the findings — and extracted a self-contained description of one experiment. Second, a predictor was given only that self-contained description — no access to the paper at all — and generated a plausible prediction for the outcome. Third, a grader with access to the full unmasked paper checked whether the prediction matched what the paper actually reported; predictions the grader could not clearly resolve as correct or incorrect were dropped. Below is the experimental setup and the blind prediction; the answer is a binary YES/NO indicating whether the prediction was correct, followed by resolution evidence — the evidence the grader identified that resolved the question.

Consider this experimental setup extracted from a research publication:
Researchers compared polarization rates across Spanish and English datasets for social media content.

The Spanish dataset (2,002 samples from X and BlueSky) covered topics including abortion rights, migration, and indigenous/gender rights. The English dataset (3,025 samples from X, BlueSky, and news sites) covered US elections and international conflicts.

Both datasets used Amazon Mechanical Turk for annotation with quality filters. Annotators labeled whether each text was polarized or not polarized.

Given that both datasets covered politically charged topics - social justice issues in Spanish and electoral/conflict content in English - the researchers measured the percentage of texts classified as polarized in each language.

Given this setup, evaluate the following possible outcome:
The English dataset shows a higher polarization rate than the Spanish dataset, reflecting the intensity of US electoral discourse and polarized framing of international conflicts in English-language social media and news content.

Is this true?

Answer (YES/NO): NO